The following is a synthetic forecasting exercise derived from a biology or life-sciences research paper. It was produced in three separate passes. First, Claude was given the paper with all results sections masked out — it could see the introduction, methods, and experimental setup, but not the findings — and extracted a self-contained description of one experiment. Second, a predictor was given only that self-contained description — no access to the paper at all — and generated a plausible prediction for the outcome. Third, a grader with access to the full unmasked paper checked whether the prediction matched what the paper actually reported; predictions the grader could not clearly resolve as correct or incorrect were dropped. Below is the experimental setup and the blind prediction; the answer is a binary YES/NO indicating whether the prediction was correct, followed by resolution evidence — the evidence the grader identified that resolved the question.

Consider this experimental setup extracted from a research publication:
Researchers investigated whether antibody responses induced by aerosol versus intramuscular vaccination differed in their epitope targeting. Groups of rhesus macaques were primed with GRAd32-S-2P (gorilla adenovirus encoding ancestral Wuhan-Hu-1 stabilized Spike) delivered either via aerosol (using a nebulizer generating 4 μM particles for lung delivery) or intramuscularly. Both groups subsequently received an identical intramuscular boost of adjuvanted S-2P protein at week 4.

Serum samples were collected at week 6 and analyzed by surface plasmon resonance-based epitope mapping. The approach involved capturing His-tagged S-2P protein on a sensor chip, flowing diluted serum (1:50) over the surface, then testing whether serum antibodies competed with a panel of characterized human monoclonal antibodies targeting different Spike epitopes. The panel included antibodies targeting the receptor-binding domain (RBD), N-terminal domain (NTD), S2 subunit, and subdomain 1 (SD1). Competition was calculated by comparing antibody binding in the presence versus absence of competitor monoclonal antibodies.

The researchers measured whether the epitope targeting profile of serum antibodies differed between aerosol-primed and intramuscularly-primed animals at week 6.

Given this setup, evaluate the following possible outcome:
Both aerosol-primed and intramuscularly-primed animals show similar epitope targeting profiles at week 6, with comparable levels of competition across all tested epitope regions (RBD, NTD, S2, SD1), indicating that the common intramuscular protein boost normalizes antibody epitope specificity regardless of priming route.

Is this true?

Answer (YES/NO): NO